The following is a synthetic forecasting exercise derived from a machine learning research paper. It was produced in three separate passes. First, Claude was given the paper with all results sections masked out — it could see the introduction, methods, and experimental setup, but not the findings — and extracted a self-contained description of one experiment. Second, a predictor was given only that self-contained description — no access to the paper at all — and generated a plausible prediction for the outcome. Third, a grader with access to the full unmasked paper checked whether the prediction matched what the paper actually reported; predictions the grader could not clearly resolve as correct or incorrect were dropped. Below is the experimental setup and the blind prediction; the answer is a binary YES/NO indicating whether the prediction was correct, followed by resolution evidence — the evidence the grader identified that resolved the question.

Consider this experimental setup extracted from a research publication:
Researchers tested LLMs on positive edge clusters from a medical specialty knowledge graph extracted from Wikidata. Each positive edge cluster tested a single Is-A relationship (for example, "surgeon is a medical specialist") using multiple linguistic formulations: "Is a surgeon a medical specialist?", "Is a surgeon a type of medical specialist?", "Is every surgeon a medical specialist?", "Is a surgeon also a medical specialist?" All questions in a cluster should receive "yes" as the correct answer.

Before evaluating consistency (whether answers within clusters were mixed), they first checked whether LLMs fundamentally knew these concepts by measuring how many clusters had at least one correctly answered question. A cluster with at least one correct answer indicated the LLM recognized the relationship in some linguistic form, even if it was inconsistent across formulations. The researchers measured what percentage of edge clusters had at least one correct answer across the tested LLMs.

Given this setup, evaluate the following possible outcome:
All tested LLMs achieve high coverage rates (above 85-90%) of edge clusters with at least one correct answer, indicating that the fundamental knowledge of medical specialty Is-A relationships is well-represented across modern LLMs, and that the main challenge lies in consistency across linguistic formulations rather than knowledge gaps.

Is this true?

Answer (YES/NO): YES